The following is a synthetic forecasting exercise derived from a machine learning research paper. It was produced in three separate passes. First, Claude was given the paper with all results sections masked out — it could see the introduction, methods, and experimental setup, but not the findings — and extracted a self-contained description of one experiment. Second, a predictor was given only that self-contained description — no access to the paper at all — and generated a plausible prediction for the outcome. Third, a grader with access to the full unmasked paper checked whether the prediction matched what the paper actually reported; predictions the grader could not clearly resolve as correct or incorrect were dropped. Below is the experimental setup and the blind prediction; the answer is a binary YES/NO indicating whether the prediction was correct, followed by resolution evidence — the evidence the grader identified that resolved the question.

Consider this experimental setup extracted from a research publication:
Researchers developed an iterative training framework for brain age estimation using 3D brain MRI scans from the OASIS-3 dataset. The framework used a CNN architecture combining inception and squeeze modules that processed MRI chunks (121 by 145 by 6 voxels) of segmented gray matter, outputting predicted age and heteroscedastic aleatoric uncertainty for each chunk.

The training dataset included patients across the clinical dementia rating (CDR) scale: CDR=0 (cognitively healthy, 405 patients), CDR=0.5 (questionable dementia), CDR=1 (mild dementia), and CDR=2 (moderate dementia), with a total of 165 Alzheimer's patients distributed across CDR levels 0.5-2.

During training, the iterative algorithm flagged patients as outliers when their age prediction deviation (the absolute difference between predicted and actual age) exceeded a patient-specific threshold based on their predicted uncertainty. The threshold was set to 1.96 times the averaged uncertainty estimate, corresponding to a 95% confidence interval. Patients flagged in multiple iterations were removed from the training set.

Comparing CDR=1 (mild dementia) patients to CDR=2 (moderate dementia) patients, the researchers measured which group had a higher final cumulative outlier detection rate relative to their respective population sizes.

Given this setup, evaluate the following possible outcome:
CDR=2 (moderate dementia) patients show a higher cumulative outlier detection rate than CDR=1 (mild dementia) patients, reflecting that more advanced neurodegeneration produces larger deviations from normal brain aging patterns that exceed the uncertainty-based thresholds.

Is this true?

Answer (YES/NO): YES